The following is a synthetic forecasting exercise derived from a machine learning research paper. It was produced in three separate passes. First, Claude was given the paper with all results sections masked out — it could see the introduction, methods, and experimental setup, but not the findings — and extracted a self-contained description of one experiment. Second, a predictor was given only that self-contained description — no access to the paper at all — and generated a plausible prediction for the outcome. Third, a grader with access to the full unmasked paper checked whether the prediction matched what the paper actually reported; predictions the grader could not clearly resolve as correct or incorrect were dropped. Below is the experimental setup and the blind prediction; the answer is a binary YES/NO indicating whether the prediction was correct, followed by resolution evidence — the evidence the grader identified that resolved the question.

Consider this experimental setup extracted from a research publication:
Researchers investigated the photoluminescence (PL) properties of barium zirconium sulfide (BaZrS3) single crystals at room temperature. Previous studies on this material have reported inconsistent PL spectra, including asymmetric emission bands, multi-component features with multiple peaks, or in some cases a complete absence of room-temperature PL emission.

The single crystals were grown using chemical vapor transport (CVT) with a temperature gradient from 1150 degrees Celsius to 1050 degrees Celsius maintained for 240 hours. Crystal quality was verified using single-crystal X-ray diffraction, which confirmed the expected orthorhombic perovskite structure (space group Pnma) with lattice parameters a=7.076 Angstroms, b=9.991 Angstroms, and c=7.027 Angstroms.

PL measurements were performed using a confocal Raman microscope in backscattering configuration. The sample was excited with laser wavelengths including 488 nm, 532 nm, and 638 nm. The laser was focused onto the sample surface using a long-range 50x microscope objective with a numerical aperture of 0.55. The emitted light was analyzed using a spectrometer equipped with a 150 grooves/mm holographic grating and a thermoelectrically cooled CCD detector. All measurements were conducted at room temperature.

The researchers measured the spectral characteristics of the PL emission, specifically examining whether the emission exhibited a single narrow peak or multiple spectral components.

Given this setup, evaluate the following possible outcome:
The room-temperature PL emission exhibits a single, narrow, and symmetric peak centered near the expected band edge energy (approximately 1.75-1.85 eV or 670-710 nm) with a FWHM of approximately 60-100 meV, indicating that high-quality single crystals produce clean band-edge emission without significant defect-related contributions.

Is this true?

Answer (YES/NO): NO